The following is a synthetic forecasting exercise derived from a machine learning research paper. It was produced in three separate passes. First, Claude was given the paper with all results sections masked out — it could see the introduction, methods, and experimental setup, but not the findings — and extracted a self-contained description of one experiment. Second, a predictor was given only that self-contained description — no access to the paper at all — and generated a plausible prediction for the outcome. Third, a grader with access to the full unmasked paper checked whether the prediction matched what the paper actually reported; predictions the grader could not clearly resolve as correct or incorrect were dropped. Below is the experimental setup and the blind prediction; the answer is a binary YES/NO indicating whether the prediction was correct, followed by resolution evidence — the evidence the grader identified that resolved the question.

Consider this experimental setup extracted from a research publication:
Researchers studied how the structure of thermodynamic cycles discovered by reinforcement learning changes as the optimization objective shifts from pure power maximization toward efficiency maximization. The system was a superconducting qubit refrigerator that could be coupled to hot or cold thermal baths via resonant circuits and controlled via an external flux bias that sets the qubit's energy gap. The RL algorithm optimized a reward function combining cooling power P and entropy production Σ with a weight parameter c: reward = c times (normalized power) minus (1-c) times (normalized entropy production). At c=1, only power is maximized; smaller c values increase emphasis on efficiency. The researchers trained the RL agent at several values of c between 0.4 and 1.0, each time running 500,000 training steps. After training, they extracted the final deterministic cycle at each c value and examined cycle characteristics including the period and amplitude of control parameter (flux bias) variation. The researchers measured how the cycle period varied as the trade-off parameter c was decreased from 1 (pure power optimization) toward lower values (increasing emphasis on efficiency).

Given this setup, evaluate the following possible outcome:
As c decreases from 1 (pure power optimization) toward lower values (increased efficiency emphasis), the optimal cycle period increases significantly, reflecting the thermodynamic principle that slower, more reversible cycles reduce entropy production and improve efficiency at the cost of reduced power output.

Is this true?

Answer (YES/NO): YES